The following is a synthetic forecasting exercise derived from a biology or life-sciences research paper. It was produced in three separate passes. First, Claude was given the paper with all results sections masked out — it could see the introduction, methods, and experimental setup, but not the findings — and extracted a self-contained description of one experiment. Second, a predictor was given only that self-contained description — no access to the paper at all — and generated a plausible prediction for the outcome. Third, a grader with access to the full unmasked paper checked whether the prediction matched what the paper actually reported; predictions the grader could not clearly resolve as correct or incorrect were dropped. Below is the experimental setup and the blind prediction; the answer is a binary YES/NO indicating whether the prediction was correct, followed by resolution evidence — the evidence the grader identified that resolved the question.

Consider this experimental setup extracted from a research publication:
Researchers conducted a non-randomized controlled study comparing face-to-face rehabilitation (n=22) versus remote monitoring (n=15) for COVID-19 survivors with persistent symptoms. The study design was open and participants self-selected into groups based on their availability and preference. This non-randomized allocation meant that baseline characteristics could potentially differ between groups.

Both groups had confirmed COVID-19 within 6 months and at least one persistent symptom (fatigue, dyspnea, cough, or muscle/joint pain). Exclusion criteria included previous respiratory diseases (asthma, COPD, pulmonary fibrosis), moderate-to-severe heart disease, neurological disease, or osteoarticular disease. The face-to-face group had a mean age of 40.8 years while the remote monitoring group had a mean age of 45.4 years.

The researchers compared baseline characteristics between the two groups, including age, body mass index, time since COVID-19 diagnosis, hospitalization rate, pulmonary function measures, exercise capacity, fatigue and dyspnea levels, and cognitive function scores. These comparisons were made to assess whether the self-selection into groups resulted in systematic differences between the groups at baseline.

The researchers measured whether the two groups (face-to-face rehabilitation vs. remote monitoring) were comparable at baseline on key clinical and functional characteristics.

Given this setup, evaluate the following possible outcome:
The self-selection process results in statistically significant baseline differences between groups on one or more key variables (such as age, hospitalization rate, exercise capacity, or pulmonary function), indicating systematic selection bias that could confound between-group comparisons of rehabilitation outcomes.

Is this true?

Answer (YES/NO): NO